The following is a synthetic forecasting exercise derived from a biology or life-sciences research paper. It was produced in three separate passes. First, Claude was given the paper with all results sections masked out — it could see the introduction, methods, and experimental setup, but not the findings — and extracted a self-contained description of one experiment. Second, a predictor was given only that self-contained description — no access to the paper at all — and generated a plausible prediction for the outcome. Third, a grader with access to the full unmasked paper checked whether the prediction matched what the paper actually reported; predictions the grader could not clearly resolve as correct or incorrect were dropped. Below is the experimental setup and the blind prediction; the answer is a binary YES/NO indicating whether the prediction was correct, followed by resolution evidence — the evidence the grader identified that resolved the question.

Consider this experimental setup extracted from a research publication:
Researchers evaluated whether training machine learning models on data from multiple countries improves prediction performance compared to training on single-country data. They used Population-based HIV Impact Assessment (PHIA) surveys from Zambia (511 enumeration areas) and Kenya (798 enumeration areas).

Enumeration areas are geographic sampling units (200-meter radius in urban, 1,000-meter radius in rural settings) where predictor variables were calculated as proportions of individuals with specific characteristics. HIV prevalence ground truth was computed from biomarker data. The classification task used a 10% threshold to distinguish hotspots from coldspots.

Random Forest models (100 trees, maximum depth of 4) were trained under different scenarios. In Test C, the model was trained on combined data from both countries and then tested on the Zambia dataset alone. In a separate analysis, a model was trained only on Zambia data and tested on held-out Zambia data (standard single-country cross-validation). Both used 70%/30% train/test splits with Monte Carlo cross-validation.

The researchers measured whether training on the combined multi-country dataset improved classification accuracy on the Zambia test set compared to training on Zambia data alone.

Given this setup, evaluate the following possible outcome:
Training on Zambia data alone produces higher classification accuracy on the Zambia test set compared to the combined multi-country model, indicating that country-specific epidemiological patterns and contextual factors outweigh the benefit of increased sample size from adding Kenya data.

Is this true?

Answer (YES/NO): YES